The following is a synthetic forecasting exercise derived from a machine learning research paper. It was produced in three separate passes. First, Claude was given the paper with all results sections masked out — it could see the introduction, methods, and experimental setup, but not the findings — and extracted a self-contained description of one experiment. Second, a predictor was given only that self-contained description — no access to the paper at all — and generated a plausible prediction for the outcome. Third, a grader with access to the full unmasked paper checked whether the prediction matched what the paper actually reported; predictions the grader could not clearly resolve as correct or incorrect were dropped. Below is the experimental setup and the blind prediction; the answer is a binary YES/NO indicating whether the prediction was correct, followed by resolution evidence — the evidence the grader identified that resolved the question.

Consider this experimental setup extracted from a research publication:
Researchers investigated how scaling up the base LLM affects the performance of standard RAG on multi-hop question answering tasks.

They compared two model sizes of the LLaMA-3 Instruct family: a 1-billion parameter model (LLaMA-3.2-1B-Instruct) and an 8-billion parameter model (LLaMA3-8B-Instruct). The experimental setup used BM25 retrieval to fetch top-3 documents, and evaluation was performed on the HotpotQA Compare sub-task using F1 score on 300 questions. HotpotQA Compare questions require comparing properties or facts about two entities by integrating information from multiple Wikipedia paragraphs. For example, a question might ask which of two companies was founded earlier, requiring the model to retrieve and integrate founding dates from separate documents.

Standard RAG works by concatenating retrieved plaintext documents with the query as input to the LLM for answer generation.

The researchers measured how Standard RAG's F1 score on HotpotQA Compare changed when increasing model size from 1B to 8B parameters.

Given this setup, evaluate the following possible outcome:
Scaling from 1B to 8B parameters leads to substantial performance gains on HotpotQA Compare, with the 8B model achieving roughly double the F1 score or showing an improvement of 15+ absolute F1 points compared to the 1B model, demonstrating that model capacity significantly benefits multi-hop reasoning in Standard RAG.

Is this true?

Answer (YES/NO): YES